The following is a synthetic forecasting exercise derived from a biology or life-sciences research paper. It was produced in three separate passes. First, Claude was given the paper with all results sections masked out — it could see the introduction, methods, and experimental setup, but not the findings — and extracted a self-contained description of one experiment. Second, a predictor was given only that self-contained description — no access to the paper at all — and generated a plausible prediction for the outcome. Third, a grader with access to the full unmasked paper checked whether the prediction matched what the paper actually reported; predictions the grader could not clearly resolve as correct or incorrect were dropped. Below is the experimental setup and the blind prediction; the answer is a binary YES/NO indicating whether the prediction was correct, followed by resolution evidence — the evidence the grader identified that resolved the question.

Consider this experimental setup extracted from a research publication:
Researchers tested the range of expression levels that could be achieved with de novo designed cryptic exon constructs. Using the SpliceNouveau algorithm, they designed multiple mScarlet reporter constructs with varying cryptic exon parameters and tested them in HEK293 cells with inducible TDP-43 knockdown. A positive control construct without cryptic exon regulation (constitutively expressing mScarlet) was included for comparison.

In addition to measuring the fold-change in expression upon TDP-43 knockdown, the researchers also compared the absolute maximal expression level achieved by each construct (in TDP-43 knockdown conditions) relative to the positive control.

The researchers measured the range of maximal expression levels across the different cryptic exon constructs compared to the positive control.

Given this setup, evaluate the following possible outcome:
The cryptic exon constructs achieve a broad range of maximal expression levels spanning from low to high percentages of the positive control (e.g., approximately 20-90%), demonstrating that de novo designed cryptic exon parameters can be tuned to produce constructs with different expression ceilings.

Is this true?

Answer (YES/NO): NO